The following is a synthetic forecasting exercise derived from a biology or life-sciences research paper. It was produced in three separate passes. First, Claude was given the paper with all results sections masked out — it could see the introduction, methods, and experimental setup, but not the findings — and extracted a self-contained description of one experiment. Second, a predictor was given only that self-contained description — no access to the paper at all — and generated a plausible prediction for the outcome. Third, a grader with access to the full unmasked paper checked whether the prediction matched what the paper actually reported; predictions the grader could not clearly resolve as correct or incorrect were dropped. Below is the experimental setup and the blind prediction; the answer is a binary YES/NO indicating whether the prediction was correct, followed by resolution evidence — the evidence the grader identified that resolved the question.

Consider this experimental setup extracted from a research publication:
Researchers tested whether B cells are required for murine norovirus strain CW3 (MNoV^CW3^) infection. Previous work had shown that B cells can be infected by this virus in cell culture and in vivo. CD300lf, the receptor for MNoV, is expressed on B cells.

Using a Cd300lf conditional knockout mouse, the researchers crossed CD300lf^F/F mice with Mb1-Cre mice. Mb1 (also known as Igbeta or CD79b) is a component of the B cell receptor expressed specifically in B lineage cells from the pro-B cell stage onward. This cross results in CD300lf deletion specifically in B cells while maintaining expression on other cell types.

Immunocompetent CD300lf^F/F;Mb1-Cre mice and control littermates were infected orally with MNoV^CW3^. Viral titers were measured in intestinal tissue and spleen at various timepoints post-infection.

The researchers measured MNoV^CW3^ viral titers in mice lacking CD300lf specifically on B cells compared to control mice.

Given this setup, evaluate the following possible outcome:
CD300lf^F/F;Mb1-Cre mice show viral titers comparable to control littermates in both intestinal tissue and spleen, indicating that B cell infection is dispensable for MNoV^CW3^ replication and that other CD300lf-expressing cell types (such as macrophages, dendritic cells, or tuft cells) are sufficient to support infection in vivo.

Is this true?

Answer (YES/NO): YES